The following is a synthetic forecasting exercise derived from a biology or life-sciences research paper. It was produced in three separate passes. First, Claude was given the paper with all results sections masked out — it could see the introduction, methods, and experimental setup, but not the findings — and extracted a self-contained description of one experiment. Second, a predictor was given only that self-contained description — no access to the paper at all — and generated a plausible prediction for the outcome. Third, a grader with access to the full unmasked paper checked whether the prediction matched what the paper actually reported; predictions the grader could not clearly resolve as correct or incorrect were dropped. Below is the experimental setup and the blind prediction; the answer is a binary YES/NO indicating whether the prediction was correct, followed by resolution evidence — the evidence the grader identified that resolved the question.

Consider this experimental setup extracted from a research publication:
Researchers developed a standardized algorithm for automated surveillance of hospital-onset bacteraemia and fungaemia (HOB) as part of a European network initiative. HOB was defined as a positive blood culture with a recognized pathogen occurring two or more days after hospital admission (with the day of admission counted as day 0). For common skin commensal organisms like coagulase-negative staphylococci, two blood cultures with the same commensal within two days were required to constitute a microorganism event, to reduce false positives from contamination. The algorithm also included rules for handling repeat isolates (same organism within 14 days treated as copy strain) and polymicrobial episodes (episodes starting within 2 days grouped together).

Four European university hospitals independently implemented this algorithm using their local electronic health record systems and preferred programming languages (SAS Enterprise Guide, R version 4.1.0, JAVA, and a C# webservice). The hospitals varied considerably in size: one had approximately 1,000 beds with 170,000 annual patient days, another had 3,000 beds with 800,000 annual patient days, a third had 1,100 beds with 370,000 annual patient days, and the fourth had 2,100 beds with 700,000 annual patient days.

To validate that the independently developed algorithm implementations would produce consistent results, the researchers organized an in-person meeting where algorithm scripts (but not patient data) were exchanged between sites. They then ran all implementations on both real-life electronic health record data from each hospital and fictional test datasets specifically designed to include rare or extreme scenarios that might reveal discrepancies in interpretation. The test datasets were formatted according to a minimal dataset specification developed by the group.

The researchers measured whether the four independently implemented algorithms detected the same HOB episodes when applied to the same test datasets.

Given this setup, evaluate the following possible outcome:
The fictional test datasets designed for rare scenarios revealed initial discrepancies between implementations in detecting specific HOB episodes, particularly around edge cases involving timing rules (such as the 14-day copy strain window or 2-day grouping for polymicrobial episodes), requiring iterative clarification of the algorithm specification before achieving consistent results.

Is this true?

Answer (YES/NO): NO